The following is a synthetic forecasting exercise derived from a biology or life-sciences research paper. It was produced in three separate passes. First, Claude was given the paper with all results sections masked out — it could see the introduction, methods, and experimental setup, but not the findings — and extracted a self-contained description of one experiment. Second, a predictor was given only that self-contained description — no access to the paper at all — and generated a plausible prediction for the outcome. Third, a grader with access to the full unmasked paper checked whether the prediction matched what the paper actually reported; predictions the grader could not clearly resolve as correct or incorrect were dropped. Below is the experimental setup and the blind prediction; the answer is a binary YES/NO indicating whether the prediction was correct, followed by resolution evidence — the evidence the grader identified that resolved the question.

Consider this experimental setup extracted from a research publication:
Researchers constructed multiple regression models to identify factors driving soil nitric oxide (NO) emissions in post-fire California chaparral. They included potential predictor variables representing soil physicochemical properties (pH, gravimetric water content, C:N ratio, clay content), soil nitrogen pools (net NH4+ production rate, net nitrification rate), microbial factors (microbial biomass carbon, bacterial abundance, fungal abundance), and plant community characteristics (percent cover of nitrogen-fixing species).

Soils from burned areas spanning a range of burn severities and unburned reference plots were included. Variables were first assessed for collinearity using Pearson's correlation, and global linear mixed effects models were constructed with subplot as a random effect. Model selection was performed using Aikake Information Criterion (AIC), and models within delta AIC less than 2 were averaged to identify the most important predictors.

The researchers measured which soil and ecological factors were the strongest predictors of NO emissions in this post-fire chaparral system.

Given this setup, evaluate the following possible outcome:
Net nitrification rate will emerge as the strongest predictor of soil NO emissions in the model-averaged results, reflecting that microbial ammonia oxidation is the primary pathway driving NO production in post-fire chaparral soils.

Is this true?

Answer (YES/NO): NO